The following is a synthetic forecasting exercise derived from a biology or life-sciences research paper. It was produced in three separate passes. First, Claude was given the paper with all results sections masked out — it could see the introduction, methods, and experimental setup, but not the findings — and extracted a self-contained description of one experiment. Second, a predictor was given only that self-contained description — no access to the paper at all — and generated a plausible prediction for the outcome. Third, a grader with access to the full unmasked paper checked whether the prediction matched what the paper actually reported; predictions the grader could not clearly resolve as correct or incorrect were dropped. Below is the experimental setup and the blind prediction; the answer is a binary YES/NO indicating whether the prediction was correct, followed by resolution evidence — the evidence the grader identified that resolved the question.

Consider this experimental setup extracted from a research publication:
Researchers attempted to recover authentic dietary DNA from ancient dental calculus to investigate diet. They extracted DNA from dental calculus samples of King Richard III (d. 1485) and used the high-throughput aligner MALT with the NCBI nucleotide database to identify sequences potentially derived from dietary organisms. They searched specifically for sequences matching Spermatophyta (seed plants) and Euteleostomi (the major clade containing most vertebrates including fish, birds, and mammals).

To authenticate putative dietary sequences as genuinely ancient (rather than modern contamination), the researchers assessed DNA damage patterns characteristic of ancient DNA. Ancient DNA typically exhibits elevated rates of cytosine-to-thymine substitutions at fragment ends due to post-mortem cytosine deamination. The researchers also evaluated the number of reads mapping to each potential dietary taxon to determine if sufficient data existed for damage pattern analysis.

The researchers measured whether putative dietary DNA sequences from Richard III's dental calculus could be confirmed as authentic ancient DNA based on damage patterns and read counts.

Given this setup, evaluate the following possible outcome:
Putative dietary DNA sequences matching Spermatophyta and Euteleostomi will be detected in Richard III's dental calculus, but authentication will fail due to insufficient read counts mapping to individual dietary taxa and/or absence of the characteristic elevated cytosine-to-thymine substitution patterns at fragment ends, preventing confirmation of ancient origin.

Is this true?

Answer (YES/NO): NO